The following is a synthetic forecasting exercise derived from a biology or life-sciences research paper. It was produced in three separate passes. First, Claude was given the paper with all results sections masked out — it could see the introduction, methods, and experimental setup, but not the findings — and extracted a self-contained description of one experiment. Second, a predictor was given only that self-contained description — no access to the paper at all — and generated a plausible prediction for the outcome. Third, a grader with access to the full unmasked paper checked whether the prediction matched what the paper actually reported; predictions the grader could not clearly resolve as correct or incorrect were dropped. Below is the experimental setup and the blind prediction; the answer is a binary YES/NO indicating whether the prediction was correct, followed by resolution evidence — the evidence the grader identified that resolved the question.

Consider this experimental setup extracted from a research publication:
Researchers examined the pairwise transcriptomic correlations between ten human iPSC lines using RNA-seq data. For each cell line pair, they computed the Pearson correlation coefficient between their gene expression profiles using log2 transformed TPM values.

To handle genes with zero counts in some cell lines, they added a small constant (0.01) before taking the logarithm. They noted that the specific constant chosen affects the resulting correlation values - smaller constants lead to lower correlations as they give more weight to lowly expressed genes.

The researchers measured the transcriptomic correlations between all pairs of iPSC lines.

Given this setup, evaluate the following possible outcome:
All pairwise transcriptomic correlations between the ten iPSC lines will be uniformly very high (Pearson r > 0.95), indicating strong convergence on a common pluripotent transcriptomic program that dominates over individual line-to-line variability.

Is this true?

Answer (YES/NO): YES